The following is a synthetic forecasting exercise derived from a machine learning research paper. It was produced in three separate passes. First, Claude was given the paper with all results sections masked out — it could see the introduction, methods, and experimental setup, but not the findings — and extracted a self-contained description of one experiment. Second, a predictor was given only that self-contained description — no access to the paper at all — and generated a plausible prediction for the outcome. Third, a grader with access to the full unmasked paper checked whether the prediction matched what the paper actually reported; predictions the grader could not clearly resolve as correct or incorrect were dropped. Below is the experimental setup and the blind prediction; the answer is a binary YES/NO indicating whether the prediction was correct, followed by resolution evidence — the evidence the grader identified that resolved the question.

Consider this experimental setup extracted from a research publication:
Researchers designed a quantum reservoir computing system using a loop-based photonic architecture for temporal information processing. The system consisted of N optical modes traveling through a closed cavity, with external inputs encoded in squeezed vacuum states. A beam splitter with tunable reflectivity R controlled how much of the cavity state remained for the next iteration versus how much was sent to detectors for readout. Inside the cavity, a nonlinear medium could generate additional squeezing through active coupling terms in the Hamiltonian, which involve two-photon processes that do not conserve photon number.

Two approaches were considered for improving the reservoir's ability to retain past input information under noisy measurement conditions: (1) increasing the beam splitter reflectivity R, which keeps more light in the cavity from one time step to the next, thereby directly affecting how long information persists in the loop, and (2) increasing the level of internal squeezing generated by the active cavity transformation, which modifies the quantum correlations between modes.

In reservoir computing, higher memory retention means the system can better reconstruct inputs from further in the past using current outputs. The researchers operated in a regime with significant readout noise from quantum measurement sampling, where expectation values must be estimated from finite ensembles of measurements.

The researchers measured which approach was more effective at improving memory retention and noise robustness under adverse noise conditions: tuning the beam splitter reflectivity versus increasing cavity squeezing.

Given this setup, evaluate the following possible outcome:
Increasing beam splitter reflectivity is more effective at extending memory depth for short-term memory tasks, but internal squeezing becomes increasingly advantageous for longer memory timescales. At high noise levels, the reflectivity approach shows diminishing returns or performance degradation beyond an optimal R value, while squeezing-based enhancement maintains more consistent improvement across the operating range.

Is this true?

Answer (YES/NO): NO